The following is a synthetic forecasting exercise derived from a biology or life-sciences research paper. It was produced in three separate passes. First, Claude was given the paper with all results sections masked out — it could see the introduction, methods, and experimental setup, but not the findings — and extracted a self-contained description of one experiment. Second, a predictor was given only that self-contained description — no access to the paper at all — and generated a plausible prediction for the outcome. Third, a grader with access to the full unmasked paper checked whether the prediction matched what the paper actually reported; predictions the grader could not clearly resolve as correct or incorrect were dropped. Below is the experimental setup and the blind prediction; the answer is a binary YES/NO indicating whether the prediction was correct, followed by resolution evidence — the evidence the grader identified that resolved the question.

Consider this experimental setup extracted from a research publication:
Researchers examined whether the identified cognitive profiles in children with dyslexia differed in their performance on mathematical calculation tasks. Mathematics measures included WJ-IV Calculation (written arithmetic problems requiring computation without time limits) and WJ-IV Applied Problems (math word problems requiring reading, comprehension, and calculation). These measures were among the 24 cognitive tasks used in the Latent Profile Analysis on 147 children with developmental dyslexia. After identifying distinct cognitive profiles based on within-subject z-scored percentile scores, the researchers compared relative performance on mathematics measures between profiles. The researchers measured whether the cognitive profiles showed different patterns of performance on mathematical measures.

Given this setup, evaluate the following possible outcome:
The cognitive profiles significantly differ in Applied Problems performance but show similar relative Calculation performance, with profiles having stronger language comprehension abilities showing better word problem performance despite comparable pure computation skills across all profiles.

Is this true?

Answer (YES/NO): NO